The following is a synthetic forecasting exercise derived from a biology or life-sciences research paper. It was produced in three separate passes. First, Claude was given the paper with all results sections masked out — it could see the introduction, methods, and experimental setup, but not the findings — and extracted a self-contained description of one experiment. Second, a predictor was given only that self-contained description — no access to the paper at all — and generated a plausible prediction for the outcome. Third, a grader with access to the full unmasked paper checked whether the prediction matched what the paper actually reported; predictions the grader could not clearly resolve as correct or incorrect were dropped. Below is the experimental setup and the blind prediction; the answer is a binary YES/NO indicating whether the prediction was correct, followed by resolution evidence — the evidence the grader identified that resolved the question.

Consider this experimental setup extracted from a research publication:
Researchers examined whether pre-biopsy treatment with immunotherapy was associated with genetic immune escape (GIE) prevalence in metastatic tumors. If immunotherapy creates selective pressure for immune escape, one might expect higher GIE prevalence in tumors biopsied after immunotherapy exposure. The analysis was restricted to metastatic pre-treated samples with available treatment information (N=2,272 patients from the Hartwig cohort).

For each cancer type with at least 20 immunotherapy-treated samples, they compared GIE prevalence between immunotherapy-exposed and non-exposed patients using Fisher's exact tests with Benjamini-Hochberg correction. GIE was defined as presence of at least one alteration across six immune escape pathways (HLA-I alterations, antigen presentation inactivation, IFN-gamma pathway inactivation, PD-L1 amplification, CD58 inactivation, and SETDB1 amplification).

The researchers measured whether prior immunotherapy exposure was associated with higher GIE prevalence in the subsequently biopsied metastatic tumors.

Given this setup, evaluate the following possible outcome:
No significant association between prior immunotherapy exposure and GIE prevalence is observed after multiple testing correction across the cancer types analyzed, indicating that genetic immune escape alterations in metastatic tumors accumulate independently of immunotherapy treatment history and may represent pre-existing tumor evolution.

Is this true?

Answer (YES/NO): YES